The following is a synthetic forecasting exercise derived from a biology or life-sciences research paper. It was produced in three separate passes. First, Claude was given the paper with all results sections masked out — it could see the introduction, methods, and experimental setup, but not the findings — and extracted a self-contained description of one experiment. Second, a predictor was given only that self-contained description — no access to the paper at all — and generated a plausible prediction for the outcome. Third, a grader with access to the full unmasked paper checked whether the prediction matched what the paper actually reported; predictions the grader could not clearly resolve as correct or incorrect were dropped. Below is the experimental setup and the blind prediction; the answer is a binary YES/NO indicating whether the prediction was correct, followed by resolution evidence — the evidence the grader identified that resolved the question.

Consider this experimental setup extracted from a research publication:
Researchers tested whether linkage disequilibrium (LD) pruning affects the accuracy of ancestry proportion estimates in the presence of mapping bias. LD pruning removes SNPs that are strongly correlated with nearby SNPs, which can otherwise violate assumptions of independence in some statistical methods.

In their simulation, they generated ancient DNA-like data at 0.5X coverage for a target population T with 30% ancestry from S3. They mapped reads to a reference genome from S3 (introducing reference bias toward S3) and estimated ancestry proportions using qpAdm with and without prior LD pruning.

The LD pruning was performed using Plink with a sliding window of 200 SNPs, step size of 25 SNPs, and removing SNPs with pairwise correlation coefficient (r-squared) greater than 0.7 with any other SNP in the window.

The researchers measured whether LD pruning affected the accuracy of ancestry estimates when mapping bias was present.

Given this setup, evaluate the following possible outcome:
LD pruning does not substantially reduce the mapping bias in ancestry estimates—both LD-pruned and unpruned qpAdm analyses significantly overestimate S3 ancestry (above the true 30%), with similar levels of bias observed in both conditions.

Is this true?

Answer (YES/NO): NO